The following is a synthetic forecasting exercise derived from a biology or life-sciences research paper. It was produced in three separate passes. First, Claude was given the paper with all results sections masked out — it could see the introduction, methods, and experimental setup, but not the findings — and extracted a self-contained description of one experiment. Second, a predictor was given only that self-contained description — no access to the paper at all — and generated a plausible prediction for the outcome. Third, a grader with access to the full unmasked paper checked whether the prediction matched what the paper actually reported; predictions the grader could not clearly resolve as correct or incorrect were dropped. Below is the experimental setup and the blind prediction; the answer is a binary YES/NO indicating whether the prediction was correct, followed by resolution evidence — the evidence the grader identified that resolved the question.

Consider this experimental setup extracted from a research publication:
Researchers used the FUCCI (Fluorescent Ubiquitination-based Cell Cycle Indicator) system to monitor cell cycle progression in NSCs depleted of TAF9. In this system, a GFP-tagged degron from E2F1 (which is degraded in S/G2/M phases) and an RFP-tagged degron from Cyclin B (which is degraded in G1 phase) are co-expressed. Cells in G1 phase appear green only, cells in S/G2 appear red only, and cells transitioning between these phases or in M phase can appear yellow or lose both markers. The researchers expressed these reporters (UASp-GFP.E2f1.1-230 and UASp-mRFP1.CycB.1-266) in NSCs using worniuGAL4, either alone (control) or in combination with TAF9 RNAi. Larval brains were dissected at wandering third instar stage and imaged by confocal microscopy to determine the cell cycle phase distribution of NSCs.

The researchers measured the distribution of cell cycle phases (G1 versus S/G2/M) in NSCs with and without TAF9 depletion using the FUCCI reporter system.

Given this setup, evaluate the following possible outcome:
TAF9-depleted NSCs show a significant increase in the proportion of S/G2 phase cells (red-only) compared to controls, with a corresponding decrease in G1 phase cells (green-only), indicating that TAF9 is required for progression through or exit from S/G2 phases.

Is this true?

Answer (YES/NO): NO